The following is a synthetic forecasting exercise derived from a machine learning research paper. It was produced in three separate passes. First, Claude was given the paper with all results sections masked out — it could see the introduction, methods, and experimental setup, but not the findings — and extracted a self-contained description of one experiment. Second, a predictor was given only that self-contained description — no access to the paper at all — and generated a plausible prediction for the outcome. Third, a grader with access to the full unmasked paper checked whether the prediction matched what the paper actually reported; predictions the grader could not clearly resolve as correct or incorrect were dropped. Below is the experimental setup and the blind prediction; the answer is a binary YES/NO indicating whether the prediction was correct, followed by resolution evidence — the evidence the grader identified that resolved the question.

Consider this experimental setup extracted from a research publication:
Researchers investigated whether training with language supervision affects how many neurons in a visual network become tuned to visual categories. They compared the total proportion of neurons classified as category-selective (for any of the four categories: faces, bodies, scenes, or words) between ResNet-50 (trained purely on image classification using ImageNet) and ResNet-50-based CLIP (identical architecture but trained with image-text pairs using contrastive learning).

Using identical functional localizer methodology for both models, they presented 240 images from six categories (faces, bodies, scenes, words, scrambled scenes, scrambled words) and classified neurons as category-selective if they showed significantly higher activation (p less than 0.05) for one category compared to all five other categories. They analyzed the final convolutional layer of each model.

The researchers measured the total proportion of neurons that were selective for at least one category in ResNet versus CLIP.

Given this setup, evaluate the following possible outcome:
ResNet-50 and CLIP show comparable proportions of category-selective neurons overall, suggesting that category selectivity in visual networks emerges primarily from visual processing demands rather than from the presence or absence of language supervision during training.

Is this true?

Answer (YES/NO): NO